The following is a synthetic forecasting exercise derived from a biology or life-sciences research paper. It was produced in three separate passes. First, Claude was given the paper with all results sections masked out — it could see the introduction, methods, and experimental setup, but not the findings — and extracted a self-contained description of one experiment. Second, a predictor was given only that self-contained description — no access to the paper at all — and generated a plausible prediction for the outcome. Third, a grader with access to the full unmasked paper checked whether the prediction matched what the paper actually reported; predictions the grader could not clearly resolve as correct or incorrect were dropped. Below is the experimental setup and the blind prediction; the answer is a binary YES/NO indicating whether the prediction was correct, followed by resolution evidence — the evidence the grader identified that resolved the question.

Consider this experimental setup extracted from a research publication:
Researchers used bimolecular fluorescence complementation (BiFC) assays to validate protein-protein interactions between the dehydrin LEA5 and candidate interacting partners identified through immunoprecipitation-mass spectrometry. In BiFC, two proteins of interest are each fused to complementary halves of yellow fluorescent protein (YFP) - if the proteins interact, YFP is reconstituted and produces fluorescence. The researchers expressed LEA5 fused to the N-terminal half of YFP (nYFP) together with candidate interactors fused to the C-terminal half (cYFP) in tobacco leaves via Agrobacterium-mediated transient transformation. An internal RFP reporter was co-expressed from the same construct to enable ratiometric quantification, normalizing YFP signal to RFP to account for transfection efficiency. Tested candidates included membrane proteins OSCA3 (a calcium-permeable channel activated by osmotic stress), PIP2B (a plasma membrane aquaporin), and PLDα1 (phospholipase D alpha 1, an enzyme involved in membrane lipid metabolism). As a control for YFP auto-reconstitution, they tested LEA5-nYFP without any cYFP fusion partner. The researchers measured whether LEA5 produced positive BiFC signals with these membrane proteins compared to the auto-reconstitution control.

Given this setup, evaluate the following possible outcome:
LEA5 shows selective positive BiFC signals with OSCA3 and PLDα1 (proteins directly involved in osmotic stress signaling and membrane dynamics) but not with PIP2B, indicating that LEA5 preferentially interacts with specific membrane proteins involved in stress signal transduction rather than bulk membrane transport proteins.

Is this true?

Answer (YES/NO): NO